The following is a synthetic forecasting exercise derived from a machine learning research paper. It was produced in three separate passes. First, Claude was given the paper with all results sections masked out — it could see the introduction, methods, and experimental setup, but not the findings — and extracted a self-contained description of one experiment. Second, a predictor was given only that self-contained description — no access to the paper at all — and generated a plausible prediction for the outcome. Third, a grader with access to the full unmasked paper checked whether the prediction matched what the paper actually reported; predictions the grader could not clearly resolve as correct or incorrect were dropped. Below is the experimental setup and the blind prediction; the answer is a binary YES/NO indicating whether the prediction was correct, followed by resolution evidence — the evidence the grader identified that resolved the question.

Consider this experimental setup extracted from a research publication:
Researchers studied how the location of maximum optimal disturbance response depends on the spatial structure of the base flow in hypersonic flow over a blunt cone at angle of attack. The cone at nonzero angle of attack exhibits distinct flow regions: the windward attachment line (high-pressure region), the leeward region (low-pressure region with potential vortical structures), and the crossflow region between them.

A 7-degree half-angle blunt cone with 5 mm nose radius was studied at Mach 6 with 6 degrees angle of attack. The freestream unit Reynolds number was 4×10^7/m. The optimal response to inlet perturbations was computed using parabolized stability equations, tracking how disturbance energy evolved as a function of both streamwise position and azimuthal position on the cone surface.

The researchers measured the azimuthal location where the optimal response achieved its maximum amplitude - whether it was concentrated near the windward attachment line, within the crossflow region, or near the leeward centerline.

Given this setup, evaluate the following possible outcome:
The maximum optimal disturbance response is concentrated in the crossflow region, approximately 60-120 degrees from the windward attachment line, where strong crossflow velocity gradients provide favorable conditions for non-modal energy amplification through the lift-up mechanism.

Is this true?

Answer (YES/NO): NO